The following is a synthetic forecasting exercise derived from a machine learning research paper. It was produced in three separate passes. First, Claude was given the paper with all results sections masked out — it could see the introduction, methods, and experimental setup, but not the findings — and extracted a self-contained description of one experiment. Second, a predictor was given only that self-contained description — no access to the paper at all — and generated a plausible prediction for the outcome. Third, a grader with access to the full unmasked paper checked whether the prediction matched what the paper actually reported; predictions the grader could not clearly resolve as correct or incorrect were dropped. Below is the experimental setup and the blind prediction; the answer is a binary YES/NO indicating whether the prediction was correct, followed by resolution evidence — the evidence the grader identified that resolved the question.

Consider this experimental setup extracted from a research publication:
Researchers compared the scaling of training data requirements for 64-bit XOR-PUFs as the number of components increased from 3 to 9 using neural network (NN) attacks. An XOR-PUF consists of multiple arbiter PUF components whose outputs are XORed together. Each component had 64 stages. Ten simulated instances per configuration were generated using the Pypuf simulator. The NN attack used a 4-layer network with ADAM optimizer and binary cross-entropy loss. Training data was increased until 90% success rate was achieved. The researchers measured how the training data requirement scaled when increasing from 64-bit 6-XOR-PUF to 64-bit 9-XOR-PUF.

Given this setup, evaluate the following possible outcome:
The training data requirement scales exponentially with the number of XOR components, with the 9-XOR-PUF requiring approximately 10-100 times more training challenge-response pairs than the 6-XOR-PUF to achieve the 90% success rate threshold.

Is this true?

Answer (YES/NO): YES